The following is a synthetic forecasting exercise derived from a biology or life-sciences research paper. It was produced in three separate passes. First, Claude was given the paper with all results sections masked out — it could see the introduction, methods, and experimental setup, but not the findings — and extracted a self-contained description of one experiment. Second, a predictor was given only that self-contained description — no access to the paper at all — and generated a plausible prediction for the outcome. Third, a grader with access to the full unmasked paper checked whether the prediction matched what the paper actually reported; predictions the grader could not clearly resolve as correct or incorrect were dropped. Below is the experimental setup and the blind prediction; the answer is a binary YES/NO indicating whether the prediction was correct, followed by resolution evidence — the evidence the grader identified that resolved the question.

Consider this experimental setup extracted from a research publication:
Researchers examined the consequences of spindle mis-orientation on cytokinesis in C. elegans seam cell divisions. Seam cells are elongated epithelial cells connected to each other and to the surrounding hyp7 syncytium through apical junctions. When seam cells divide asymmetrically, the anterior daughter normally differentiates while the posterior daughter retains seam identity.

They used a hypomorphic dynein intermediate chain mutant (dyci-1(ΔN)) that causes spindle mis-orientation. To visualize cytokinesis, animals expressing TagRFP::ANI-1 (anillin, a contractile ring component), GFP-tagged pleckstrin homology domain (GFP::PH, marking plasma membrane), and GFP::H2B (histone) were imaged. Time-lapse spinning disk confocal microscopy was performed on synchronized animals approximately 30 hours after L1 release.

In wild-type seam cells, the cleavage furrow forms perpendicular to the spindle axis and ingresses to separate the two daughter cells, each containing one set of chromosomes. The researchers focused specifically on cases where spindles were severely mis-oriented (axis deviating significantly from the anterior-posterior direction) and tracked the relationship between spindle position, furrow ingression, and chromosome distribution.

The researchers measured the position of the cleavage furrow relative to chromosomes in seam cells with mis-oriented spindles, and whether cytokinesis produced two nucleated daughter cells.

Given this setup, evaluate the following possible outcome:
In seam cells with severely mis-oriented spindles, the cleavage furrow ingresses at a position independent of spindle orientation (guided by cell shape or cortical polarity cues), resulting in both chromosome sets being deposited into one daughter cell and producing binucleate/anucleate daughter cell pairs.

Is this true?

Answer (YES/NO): NO